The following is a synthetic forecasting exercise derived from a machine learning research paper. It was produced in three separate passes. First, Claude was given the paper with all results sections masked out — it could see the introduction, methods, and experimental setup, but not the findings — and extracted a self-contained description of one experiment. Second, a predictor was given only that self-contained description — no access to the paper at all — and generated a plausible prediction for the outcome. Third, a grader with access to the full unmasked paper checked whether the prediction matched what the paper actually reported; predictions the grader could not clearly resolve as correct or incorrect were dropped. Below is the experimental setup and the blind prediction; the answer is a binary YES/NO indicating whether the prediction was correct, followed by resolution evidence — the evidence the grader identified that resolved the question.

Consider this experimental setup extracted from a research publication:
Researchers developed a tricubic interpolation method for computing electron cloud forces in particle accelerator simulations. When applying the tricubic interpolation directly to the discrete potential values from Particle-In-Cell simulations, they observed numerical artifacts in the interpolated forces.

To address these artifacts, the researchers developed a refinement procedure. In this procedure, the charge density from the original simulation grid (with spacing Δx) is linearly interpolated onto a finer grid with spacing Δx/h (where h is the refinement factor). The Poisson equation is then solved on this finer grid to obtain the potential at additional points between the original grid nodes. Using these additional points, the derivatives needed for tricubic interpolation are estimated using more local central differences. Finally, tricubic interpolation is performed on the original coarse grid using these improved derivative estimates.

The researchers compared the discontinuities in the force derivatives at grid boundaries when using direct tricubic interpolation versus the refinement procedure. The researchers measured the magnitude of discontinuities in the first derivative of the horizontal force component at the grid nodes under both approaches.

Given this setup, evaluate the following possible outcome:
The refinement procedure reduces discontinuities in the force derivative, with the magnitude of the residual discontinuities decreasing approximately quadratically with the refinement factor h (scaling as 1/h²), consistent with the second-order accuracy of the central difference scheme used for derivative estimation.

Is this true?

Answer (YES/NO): NO